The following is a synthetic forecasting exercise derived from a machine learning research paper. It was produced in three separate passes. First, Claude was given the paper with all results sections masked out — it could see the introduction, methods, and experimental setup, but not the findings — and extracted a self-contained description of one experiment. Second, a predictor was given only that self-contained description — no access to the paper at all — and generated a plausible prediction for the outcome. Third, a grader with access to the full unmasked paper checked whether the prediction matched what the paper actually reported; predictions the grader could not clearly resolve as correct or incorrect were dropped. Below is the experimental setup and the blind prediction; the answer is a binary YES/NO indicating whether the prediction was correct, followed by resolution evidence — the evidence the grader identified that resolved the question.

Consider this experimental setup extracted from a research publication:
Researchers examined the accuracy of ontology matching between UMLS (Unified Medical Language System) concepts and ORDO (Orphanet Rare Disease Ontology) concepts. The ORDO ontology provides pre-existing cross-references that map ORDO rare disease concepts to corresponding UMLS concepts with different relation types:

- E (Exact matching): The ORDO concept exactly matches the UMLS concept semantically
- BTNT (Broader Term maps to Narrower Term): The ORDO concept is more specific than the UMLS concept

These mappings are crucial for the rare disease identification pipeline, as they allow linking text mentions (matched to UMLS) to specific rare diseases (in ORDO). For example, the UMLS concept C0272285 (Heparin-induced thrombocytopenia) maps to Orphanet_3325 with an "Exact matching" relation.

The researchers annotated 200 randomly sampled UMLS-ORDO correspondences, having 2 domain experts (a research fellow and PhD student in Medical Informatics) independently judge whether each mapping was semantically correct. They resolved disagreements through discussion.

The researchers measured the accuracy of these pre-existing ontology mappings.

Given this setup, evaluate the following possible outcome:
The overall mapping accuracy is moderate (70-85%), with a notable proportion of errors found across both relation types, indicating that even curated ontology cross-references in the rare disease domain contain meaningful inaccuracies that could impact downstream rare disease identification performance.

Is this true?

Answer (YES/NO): NO